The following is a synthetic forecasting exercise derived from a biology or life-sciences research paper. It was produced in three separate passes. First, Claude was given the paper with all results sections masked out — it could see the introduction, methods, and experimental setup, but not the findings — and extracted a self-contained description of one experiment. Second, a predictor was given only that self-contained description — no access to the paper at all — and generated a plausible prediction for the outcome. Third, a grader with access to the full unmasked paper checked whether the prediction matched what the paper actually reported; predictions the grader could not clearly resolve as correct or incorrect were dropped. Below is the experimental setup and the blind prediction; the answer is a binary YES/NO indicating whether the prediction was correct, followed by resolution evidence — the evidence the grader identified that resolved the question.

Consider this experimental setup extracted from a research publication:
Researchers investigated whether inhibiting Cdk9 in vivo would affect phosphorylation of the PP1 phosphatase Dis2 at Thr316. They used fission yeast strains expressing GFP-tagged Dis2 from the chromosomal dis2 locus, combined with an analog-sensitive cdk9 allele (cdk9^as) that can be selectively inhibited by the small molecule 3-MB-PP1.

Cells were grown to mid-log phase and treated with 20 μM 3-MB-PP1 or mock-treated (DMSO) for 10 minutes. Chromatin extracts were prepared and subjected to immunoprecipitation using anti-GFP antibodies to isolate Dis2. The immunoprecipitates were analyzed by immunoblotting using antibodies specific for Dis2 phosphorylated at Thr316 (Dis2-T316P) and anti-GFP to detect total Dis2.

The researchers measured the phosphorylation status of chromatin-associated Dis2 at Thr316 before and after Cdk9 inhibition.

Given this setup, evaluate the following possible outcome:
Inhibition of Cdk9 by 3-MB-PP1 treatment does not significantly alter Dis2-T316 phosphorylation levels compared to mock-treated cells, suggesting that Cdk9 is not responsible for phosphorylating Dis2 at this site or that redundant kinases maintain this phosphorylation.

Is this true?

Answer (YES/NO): NO